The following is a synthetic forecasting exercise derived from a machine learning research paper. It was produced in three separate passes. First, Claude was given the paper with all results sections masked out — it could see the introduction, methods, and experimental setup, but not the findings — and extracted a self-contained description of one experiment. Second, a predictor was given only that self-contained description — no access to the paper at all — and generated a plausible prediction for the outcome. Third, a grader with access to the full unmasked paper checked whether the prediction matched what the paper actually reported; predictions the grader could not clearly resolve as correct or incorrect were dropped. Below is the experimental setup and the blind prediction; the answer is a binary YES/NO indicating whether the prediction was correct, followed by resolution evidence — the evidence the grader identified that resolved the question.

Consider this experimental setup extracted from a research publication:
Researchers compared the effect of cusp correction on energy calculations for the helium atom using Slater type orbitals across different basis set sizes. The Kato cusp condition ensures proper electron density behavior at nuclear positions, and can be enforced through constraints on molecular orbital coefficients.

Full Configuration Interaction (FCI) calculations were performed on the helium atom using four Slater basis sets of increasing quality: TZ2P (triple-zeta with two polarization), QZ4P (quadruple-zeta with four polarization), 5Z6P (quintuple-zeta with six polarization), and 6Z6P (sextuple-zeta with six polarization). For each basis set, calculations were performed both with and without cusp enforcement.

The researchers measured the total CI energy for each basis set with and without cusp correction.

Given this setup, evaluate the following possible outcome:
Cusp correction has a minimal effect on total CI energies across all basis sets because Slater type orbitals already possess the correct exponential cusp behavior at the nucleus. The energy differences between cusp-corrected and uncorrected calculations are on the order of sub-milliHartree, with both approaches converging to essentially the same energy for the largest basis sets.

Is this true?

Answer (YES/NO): NO